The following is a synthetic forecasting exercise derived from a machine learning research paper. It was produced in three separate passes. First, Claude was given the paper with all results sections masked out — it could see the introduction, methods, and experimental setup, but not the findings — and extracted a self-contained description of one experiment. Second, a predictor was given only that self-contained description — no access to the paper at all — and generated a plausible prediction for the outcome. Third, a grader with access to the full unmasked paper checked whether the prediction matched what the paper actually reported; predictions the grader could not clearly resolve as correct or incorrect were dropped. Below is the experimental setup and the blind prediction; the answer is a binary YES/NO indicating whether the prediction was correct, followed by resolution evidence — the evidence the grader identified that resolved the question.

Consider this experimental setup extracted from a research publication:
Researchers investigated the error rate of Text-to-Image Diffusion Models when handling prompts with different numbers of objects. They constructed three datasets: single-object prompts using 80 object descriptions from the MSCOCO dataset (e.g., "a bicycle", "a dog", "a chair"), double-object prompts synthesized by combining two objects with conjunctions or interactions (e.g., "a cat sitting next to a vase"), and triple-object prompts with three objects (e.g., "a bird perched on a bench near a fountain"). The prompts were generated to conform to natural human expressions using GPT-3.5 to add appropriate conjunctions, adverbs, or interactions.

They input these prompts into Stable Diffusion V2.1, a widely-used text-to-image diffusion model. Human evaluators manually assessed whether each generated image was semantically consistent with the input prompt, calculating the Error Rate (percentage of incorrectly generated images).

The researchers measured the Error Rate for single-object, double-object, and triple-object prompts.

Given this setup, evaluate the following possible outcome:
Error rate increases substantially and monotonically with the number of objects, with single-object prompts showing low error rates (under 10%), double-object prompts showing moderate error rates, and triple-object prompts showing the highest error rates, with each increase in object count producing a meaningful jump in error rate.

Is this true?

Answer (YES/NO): NO